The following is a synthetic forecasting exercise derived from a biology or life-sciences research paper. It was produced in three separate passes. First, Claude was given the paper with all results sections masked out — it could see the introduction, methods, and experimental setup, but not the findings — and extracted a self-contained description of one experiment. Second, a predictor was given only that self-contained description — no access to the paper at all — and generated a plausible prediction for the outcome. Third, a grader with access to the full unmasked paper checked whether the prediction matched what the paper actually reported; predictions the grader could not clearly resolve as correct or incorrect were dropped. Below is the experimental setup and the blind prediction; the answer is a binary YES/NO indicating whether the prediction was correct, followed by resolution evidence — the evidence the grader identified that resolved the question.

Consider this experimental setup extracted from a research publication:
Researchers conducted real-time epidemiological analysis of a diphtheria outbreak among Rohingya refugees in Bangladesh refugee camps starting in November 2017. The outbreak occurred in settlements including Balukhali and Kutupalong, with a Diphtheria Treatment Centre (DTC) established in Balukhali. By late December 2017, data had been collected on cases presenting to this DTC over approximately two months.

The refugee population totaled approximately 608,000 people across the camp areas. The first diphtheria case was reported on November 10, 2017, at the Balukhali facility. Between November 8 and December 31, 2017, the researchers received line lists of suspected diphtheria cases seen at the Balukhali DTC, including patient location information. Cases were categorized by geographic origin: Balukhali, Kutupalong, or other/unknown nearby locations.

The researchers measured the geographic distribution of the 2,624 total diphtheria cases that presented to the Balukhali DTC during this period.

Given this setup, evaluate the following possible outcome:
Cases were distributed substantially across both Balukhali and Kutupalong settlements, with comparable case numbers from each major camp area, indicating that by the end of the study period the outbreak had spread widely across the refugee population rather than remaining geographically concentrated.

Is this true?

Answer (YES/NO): NO